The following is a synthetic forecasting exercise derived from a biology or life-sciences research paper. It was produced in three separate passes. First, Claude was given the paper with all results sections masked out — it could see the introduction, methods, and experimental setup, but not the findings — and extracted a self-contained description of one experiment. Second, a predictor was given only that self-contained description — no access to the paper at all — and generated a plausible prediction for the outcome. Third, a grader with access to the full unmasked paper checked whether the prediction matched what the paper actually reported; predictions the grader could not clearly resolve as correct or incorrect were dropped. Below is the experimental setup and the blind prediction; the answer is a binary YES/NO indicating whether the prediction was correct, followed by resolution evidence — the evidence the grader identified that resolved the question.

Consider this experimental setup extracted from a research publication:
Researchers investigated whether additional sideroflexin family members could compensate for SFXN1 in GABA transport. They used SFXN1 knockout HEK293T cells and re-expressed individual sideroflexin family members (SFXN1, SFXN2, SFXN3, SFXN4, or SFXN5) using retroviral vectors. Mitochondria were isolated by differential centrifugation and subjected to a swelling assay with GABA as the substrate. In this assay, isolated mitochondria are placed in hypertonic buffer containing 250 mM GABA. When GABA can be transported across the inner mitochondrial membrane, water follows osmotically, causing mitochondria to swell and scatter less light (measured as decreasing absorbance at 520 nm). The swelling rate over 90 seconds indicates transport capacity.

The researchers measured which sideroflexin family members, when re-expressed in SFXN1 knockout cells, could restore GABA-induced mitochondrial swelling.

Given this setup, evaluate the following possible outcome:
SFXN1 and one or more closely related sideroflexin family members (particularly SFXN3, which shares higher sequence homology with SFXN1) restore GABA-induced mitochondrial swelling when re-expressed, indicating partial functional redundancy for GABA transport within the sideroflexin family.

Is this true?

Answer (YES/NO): NO